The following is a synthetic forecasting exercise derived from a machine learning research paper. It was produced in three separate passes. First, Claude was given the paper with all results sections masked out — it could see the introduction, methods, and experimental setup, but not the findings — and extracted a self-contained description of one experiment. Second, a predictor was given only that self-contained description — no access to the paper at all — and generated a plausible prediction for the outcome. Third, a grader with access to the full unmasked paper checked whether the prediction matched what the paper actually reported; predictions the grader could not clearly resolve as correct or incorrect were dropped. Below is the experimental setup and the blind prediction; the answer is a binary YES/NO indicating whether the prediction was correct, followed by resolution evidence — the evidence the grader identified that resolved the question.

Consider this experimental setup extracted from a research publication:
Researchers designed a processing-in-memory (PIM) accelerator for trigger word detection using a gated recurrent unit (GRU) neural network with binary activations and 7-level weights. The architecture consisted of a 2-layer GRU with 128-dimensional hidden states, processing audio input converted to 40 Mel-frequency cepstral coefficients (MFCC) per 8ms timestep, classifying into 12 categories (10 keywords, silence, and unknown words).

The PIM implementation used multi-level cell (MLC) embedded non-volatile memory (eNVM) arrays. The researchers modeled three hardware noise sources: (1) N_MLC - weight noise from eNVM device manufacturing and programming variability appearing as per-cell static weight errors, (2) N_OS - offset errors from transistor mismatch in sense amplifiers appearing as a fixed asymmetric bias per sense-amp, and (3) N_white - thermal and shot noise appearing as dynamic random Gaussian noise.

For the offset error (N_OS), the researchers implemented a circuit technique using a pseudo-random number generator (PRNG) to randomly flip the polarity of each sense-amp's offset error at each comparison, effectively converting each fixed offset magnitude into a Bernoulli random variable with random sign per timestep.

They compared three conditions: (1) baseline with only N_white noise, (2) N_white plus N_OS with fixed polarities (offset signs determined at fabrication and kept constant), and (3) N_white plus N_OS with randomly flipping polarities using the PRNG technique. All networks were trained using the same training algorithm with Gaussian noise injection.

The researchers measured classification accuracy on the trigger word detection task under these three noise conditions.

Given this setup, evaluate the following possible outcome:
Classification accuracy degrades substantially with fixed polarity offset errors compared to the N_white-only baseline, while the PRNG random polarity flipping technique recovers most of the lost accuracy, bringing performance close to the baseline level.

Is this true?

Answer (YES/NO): NO